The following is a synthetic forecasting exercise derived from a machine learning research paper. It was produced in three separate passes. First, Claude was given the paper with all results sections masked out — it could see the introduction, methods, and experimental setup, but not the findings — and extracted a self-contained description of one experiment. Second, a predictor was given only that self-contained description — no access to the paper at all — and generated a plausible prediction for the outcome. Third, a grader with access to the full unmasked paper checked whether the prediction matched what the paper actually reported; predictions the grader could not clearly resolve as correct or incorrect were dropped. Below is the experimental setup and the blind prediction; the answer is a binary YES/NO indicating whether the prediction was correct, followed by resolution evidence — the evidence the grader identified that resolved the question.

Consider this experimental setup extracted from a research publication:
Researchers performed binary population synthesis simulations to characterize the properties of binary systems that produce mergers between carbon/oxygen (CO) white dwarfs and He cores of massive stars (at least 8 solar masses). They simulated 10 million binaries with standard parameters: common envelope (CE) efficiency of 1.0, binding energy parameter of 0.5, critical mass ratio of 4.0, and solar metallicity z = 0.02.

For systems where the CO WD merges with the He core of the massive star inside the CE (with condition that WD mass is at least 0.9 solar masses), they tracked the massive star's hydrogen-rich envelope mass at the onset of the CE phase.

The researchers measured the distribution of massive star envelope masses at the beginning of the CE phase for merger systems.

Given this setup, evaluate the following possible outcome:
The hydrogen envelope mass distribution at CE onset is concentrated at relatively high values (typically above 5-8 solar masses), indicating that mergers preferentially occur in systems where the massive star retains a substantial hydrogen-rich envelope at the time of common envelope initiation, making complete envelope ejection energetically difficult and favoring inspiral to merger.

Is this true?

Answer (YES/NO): YES